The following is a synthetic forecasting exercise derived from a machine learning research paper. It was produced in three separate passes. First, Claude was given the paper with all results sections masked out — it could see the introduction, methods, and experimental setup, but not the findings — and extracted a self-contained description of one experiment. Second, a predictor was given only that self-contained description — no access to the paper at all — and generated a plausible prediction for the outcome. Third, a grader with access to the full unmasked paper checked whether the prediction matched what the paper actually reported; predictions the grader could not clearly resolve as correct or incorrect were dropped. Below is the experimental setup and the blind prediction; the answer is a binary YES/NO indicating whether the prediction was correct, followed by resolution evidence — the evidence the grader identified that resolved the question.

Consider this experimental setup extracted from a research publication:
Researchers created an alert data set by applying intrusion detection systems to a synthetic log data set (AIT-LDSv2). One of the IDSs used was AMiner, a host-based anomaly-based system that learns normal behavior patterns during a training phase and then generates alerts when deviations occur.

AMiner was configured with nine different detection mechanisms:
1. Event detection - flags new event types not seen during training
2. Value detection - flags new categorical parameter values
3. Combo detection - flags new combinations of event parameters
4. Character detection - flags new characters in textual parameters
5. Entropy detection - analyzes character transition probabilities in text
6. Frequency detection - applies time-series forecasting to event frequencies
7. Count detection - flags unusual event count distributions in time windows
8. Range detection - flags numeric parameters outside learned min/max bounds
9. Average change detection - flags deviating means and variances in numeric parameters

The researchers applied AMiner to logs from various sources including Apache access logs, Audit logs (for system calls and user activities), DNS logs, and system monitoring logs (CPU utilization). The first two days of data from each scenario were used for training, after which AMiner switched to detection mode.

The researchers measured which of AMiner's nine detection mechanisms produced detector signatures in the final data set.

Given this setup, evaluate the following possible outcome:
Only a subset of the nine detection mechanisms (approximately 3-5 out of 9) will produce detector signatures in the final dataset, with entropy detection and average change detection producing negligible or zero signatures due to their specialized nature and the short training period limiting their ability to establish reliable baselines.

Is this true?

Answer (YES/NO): NO